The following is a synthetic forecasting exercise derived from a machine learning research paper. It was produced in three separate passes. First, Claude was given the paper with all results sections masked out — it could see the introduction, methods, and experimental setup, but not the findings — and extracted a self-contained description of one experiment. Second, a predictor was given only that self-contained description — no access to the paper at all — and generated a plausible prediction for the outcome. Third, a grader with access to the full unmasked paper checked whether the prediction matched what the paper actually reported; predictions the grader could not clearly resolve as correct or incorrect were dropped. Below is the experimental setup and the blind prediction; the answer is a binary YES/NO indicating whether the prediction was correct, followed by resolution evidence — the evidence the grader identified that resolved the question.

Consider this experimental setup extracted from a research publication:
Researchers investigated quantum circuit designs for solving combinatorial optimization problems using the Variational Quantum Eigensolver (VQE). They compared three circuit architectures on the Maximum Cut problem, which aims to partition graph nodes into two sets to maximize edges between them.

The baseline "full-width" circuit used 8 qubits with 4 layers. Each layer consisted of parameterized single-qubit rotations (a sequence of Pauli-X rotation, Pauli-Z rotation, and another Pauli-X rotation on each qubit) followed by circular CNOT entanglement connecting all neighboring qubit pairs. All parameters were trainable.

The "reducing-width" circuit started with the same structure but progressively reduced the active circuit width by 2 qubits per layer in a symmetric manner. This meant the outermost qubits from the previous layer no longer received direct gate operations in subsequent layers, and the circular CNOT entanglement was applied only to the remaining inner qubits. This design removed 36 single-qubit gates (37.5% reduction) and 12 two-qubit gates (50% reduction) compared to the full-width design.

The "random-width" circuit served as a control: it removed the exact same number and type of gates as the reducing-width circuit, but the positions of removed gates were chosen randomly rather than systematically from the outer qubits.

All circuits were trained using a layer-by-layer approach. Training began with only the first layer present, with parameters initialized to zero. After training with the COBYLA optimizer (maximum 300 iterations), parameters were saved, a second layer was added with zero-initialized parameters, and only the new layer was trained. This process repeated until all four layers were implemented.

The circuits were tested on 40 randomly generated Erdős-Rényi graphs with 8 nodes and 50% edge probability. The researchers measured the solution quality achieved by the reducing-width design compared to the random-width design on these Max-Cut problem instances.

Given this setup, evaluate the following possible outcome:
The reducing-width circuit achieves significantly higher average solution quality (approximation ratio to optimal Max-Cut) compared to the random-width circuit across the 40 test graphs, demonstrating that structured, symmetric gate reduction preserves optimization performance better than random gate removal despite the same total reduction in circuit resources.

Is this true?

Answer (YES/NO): NO